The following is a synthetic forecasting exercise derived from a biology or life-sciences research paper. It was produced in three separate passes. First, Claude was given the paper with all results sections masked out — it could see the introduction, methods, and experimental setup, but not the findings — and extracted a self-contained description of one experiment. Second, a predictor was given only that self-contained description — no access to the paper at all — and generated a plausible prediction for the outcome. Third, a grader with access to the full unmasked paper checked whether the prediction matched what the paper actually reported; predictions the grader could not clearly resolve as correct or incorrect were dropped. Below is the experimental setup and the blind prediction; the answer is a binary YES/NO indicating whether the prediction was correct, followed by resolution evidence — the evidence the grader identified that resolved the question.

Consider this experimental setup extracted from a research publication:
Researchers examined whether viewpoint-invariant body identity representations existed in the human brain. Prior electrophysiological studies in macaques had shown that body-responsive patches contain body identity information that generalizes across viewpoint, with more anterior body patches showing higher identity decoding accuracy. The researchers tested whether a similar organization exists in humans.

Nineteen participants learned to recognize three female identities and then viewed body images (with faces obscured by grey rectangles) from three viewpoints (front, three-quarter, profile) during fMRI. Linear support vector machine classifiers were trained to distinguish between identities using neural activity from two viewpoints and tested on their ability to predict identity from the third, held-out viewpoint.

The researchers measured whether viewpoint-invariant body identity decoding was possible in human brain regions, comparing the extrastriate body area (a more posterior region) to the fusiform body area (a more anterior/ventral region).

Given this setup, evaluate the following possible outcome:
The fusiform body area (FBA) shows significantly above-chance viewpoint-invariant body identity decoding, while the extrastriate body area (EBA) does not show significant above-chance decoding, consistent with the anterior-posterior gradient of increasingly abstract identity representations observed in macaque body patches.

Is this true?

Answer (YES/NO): YES